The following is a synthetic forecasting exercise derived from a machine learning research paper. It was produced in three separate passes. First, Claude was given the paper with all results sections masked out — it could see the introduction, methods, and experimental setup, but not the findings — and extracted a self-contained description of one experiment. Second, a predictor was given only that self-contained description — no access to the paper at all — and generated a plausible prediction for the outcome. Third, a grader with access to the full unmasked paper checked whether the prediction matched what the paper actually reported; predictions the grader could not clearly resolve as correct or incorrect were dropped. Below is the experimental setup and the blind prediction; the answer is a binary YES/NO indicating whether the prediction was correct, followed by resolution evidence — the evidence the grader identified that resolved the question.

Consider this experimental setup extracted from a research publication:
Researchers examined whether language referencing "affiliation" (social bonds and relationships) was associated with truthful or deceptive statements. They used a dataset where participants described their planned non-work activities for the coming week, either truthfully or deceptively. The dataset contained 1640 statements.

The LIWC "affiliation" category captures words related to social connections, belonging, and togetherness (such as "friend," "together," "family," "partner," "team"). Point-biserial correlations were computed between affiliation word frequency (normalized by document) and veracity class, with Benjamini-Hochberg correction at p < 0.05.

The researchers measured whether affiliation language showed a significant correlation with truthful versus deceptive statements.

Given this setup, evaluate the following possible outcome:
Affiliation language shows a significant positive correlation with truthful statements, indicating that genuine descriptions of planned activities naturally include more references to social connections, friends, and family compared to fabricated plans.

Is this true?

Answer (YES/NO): YES